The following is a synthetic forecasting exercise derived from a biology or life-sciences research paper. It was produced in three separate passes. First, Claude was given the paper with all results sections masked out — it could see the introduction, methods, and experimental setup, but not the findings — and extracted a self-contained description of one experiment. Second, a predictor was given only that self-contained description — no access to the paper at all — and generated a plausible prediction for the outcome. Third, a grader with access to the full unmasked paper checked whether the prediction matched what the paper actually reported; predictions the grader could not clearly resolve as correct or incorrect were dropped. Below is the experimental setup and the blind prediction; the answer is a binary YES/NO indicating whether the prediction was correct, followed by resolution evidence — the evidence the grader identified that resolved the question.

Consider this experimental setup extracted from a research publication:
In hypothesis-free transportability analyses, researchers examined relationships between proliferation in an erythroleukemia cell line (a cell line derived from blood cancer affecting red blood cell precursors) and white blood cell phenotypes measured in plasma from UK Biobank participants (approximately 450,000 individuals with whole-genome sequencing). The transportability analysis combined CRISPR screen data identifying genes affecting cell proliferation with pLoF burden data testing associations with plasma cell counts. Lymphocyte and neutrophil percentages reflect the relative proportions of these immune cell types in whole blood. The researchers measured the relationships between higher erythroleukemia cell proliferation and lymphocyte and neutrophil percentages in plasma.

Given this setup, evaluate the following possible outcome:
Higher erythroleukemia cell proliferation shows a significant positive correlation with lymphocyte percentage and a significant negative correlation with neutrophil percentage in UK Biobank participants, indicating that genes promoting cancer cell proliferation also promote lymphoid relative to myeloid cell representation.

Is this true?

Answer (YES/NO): NO